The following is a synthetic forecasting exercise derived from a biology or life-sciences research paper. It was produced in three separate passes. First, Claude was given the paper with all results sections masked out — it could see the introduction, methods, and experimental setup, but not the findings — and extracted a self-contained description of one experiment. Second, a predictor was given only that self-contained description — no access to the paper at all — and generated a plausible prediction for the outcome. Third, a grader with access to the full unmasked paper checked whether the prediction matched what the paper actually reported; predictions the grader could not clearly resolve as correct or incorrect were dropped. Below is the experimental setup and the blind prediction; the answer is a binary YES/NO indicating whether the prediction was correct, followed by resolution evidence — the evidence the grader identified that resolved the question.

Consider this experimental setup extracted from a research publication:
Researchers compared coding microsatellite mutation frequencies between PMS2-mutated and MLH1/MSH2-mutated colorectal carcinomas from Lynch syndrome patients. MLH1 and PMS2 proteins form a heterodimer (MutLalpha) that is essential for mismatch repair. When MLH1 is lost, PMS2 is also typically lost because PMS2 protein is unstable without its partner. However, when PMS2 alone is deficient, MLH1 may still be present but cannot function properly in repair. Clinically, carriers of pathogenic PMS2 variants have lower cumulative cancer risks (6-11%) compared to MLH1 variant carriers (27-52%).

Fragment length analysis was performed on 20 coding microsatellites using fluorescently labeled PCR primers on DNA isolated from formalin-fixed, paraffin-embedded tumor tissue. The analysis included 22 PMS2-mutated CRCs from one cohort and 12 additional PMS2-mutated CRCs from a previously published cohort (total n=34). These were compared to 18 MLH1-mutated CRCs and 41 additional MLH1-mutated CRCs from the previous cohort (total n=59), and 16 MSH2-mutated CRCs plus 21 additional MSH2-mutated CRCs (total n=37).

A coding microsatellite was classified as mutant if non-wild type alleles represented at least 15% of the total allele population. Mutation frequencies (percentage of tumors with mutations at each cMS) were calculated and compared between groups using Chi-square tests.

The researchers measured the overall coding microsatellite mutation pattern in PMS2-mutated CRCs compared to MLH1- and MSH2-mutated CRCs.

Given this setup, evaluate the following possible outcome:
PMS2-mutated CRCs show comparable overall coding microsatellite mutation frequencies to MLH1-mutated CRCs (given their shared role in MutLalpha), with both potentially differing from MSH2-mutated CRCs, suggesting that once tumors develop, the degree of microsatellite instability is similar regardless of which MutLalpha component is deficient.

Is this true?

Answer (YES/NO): NO